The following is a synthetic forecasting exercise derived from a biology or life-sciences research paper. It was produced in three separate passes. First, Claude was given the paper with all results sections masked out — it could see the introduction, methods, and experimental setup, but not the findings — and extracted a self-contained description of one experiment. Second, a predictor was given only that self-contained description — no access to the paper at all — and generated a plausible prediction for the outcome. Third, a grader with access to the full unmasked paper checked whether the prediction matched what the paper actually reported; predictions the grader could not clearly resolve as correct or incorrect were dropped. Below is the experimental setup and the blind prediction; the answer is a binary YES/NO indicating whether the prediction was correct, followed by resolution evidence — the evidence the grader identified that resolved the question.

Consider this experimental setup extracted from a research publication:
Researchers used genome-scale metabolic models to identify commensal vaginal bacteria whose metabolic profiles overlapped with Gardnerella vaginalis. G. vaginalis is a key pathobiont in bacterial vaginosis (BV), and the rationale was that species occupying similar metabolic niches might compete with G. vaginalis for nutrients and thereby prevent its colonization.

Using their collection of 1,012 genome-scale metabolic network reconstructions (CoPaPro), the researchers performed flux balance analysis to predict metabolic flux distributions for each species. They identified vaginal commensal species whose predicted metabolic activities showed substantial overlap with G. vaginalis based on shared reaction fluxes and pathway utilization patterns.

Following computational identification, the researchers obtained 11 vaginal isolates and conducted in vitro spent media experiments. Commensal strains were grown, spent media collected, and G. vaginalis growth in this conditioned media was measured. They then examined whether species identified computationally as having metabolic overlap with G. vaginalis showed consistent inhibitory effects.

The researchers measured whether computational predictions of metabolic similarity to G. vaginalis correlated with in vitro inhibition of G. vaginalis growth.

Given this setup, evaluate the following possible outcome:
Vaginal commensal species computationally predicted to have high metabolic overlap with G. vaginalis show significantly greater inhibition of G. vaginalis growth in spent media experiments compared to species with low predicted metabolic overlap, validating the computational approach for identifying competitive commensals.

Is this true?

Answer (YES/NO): NO